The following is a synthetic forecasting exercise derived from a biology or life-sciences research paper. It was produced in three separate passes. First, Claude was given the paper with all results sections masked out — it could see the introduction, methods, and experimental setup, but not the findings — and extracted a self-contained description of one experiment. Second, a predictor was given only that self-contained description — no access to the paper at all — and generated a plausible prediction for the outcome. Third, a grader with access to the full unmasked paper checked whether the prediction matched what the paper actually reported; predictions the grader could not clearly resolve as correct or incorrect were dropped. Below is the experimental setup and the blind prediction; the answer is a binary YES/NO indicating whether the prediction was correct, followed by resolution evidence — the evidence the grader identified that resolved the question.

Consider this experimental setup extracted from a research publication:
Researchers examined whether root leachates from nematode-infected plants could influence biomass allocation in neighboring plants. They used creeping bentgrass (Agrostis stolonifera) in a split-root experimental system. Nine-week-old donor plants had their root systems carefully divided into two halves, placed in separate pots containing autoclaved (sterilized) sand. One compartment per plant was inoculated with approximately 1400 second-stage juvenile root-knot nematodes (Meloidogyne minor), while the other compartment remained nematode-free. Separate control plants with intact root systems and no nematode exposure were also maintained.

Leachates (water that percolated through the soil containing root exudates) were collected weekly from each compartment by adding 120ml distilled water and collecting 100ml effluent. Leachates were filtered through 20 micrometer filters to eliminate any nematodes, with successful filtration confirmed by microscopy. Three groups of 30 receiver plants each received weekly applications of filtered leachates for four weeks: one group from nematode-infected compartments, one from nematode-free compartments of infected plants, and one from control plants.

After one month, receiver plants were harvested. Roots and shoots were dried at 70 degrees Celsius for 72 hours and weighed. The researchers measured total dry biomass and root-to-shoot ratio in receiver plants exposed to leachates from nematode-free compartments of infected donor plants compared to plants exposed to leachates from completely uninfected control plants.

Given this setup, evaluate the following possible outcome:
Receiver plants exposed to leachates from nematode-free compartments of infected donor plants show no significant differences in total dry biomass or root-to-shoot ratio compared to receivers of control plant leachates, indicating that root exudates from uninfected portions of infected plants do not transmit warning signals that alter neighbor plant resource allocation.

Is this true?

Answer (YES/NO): NO